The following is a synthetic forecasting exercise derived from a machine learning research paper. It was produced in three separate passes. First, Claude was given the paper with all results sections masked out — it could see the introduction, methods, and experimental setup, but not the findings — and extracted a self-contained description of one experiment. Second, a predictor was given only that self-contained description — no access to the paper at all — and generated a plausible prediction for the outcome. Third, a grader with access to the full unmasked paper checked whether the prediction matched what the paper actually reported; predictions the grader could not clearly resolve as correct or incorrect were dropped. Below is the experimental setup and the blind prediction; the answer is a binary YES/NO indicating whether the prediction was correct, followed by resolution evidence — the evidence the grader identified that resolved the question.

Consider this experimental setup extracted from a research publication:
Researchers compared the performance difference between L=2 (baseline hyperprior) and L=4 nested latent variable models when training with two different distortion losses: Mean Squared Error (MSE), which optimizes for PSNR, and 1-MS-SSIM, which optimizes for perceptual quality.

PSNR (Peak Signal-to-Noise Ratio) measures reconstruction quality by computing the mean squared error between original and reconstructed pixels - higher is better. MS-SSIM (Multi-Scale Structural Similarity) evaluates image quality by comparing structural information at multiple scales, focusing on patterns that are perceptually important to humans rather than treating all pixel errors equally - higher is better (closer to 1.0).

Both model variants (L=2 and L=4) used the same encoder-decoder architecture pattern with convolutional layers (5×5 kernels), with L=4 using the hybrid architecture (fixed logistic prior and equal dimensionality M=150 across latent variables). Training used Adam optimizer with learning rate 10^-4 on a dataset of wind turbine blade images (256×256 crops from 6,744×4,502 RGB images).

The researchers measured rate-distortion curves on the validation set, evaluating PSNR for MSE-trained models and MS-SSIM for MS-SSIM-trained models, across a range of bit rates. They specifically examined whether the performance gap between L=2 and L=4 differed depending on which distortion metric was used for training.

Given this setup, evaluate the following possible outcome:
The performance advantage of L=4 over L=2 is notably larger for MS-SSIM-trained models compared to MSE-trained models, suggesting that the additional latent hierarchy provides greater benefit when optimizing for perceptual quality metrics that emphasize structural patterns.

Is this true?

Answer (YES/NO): NO